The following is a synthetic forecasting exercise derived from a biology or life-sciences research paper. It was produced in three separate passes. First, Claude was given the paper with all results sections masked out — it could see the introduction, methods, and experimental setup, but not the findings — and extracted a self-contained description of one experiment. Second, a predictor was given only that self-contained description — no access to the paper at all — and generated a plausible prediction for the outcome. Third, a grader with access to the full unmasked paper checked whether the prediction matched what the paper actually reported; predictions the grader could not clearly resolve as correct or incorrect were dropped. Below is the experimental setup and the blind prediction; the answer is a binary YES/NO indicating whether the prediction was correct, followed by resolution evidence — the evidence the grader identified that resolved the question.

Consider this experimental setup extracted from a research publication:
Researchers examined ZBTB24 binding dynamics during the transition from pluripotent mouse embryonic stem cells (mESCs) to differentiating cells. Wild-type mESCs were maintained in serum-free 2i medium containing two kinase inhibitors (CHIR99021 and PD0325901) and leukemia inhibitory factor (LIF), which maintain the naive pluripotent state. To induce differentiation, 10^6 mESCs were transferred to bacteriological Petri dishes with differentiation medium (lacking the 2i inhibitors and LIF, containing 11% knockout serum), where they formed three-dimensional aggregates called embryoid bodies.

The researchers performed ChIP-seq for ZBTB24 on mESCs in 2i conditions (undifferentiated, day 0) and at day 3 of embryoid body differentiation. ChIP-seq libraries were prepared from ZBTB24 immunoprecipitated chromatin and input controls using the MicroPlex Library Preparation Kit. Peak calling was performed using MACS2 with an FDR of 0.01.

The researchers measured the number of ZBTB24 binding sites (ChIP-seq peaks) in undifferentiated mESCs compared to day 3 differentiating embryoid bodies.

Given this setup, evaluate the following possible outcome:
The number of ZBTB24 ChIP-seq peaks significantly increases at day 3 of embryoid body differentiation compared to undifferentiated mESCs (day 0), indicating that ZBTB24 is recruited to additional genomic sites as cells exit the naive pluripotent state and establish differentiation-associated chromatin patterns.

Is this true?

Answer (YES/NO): YES